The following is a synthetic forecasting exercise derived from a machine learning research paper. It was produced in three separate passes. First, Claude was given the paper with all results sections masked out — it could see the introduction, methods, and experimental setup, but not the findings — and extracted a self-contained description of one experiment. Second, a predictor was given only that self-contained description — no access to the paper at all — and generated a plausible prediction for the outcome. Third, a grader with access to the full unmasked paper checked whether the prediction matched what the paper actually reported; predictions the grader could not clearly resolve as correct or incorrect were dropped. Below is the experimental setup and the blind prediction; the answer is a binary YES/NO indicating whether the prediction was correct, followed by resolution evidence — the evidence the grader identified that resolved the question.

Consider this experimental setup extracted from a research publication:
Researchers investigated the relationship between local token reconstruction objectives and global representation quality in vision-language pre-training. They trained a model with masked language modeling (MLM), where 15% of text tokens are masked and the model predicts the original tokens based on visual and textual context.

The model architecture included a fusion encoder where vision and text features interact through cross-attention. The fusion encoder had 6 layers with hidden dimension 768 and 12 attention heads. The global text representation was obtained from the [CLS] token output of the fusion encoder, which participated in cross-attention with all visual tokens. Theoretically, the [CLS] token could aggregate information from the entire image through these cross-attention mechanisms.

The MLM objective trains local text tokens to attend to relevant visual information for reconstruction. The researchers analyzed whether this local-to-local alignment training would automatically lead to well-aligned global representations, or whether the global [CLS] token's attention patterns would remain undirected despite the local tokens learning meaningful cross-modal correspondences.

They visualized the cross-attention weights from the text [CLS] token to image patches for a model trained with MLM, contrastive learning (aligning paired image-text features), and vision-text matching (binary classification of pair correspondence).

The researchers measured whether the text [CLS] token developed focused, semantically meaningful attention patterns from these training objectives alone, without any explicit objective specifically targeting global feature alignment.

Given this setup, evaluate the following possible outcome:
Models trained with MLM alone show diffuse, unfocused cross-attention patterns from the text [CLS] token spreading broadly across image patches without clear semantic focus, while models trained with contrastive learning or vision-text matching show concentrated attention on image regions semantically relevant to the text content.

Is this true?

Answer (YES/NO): NO